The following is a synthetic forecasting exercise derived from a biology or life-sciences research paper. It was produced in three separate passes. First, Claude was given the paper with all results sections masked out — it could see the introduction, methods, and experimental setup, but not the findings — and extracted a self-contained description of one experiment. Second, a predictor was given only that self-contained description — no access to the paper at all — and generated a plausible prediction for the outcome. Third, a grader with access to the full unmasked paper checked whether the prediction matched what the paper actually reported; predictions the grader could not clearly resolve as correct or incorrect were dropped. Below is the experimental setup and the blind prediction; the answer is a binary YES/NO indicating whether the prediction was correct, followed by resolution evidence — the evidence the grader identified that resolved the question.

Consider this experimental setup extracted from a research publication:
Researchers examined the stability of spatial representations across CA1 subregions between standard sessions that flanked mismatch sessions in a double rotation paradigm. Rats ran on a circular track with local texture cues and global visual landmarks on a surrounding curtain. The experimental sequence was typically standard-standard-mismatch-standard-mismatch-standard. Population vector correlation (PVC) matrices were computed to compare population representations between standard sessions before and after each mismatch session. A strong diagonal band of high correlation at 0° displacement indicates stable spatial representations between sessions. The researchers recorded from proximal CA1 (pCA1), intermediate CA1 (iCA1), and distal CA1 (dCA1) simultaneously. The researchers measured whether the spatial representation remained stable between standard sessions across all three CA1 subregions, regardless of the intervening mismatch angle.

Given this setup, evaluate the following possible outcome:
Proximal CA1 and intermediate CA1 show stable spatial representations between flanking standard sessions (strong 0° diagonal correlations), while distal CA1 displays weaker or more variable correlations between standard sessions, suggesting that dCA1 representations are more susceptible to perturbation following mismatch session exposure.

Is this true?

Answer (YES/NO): NO